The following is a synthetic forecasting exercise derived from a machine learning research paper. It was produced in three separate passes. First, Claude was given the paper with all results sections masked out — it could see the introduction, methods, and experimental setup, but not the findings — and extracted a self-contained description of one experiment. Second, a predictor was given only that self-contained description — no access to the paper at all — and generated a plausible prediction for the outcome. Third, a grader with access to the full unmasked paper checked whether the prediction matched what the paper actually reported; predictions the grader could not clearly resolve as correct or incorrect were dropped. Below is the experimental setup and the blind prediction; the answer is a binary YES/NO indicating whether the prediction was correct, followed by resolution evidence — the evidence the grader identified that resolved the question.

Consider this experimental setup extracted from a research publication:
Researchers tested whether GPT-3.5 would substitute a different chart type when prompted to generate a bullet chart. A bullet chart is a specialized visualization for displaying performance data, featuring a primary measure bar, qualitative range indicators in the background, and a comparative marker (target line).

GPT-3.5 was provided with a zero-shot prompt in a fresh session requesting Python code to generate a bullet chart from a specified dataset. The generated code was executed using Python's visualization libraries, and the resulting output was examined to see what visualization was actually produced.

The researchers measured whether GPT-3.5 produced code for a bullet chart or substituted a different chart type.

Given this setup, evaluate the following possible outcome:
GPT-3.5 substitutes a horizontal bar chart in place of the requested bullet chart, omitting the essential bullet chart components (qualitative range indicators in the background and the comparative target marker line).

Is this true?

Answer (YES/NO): NO